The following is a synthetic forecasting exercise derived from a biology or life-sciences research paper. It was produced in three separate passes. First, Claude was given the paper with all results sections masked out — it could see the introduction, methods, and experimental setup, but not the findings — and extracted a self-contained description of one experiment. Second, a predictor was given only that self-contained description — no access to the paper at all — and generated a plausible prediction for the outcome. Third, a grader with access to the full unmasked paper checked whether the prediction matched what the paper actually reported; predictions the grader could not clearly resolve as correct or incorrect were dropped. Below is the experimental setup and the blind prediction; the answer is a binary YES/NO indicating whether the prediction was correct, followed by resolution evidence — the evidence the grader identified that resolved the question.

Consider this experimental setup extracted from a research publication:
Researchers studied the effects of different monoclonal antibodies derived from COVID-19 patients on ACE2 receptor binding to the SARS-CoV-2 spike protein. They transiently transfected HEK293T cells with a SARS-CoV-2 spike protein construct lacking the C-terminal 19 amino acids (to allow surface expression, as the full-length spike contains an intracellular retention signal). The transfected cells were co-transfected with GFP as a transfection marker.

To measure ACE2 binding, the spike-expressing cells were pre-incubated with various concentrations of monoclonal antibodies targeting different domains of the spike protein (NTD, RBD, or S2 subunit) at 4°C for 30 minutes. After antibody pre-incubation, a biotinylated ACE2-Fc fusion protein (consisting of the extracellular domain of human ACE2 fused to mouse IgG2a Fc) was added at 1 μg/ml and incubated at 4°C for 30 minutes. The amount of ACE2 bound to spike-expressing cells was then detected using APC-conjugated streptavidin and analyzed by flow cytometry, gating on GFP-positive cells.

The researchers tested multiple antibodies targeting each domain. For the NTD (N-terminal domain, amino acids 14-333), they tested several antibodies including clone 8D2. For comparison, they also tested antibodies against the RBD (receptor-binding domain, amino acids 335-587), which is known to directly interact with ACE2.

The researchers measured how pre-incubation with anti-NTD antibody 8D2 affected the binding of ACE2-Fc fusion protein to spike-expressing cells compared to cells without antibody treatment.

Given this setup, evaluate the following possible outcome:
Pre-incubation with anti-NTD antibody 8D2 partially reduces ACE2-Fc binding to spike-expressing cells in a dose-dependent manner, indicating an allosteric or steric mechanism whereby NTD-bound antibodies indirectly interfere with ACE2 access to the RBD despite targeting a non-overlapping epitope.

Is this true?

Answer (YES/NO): NO